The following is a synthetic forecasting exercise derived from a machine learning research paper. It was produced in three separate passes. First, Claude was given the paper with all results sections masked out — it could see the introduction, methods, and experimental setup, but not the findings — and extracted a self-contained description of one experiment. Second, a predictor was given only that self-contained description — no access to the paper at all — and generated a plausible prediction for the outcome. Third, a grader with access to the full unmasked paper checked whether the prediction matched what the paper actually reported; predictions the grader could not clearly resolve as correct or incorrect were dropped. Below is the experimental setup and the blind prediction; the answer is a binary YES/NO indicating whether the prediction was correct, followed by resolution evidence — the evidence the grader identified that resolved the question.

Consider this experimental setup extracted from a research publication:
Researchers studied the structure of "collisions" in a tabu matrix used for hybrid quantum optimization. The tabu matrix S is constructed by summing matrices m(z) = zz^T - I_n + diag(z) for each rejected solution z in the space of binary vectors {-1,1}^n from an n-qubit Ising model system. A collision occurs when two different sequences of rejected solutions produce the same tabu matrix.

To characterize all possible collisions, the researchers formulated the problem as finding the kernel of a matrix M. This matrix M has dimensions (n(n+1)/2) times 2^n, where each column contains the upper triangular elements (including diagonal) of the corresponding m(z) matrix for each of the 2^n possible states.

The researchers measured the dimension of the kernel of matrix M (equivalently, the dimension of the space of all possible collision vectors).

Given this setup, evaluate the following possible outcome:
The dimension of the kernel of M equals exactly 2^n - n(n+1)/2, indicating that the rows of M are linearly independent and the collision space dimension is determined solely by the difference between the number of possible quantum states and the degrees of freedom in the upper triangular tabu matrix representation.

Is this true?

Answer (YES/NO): YES